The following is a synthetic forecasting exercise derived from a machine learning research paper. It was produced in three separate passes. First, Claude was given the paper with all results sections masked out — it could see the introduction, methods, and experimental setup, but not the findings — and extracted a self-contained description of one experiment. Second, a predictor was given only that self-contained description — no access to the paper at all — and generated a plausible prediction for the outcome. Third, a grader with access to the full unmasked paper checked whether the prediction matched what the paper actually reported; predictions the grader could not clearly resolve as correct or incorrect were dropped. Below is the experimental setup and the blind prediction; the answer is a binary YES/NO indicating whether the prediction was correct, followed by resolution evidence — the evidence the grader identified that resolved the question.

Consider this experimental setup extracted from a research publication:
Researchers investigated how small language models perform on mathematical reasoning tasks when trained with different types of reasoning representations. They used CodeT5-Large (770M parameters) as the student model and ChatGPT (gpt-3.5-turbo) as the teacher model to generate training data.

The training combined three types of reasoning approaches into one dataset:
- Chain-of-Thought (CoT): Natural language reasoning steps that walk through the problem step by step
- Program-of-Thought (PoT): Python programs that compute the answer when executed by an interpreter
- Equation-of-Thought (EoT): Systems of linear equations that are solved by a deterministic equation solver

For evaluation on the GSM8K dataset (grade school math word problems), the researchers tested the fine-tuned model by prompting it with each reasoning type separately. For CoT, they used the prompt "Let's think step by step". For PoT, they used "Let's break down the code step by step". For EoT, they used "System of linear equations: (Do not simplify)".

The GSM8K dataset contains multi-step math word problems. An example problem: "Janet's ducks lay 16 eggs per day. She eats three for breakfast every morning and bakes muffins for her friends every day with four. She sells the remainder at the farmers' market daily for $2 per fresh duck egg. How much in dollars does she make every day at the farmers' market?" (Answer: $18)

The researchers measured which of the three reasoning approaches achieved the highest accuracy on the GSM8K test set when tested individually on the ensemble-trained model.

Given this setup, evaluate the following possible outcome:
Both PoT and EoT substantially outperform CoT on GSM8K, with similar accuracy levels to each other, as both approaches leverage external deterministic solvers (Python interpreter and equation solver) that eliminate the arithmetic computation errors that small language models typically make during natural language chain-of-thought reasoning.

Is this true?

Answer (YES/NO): NO